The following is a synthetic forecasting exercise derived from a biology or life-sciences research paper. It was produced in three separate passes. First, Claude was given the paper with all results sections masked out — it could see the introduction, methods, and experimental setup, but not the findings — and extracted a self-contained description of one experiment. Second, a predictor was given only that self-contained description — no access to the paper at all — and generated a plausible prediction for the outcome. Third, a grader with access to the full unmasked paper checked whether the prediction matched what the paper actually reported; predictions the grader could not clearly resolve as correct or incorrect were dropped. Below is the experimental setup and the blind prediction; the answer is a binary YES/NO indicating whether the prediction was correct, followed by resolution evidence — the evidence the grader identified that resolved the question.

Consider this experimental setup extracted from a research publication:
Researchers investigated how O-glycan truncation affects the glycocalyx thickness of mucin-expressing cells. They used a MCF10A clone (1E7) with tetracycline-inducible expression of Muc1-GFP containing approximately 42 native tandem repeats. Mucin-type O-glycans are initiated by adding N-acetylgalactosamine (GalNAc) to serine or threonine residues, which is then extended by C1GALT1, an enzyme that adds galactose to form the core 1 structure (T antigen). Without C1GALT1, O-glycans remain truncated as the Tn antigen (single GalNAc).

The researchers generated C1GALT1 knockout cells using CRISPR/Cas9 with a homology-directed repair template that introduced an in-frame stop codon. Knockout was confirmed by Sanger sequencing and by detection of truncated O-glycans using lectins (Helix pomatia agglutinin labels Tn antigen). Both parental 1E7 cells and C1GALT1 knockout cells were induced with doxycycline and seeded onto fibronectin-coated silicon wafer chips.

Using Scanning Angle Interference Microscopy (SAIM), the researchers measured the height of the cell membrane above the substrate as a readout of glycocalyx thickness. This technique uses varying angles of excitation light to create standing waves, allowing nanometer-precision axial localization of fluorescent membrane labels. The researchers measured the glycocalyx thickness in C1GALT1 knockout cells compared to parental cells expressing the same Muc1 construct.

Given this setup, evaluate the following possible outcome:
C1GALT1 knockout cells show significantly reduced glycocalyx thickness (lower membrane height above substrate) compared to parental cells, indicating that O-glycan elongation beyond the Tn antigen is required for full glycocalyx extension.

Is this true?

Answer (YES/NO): YES